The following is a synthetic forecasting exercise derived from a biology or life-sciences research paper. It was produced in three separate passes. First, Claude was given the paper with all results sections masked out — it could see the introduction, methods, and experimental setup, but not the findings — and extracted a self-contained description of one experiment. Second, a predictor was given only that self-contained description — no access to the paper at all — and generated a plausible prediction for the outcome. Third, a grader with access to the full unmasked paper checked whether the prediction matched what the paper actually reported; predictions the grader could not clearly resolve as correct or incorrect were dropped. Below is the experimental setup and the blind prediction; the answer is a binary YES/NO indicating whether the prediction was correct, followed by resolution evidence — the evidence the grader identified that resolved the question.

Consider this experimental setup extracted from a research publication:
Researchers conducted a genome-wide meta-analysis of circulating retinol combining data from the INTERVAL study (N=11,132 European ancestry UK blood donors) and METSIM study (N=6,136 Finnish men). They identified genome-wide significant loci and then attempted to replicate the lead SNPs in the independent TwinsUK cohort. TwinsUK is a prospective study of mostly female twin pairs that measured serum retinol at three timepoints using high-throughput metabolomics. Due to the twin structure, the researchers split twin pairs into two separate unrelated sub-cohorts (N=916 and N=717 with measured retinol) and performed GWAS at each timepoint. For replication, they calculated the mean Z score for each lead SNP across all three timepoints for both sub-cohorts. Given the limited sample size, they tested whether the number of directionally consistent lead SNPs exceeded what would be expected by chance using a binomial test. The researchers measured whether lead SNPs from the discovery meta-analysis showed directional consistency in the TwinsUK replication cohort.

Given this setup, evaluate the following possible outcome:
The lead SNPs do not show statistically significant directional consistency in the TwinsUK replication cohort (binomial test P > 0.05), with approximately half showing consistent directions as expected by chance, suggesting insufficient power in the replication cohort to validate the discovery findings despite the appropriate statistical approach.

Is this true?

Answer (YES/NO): NO